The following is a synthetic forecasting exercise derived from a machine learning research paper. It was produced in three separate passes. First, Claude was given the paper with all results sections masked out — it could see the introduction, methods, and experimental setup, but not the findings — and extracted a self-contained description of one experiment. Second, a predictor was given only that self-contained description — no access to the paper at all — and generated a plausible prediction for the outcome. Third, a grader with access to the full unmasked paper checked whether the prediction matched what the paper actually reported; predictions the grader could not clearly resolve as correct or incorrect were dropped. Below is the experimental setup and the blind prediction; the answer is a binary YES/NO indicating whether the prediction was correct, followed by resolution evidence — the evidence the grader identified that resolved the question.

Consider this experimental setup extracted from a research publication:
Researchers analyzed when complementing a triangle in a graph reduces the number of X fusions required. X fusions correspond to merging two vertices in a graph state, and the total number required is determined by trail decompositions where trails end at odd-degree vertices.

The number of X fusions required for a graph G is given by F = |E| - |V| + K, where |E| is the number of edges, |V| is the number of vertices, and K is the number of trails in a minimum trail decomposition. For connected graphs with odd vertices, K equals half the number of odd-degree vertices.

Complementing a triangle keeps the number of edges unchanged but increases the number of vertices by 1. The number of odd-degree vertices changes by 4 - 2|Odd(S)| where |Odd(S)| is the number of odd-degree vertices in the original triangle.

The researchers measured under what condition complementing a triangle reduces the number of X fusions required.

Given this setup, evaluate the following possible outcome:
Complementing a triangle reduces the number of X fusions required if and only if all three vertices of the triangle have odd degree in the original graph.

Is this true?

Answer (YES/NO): NO